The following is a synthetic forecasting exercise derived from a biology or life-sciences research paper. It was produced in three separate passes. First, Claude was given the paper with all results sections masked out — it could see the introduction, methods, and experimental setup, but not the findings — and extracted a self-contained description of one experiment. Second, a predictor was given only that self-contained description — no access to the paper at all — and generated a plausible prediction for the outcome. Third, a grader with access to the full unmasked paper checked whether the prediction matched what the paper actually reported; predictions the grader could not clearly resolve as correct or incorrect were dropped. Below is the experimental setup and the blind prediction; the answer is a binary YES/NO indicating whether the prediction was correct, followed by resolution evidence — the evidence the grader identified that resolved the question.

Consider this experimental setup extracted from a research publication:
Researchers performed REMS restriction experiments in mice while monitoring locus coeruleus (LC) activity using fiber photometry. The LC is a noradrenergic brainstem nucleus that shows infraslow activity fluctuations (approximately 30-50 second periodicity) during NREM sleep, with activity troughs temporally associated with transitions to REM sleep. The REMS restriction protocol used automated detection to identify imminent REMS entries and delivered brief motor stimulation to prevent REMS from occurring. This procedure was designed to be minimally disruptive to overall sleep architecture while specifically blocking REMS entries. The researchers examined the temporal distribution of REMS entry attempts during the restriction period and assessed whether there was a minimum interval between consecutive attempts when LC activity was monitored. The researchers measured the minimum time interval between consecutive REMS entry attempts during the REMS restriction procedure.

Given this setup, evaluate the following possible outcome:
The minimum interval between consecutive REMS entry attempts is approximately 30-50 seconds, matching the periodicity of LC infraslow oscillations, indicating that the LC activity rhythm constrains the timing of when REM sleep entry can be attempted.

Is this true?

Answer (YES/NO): YES